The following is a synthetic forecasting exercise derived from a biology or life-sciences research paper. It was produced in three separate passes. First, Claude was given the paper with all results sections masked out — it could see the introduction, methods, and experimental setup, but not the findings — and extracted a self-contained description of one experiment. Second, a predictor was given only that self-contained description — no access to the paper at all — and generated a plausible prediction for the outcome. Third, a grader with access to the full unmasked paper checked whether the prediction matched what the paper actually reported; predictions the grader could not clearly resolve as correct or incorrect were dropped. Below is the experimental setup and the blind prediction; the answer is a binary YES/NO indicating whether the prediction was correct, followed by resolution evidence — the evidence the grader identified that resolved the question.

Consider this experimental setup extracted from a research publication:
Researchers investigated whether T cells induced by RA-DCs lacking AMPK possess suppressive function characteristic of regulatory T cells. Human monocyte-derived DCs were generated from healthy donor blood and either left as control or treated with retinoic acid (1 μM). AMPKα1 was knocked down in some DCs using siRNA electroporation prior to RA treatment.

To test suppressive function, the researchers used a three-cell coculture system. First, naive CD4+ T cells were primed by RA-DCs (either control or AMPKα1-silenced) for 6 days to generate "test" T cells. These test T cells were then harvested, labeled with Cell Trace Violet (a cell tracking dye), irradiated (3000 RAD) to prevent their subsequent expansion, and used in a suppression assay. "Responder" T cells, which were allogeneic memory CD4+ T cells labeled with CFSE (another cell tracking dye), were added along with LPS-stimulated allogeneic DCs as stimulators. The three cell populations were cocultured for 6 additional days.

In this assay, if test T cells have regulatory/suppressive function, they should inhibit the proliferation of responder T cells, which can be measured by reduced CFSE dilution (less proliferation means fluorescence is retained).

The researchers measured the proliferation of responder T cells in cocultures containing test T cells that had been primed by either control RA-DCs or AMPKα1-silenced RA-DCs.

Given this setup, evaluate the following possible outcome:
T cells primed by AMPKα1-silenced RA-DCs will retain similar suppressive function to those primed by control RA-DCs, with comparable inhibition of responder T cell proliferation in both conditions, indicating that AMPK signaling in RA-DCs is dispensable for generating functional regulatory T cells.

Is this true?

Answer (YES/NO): NO